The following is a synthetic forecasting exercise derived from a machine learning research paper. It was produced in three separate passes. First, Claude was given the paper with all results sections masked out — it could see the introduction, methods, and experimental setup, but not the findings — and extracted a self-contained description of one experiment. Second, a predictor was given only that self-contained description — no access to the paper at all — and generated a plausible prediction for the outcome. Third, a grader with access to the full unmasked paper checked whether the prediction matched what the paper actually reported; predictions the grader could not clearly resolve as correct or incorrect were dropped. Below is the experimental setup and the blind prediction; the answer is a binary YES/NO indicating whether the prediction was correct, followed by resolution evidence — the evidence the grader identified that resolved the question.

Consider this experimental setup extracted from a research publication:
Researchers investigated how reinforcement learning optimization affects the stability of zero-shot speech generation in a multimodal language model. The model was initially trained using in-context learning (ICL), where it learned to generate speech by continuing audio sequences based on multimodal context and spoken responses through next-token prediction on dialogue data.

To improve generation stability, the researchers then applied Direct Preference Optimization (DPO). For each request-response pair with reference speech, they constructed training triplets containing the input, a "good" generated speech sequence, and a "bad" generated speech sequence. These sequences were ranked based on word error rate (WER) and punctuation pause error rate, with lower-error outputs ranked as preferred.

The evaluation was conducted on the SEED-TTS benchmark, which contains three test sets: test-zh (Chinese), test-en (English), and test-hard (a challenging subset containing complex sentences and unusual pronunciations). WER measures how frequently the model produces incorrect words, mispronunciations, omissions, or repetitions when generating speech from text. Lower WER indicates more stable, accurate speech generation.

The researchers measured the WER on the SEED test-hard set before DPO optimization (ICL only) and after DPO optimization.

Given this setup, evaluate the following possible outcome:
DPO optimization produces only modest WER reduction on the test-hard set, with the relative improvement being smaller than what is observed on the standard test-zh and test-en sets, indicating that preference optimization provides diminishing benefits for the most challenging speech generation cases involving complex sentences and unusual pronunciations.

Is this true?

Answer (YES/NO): NO